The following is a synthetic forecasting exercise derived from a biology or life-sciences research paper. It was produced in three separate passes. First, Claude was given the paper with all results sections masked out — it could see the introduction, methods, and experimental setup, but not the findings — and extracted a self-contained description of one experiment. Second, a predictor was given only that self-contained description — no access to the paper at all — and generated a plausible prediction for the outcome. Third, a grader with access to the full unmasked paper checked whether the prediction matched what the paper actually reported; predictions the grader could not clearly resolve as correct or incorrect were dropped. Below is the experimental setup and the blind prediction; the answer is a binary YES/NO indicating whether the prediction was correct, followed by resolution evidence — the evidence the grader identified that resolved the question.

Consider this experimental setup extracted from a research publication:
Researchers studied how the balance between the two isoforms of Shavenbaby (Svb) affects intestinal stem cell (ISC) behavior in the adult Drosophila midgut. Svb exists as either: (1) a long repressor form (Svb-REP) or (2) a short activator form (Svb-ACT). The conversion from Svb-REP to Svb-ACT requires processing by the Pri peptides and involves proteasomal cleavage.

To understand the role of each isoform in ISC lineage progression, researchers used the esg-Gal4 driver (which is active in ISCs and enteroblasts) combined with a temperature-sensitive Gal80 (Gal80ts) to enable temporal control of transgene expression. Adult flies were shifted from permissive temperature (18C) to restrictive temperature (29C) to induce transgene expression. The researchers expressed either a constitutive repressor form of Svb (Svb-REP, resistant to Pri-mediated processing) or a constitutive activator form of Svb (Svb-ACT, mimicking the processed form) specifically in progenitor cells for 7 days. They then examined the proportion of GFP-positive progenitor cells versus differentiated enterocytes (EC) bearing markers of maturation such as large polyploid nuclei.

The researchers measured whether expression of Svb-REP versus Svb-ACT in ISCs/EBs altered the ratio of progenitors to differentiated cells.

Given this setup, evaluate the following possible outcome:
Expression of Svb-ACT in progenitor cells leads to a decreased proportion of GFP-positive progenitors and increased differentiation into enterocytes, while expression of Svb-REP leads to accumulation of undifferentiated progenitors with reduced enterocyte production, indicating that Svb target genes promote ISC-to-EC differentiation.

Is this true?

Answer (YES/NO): NO